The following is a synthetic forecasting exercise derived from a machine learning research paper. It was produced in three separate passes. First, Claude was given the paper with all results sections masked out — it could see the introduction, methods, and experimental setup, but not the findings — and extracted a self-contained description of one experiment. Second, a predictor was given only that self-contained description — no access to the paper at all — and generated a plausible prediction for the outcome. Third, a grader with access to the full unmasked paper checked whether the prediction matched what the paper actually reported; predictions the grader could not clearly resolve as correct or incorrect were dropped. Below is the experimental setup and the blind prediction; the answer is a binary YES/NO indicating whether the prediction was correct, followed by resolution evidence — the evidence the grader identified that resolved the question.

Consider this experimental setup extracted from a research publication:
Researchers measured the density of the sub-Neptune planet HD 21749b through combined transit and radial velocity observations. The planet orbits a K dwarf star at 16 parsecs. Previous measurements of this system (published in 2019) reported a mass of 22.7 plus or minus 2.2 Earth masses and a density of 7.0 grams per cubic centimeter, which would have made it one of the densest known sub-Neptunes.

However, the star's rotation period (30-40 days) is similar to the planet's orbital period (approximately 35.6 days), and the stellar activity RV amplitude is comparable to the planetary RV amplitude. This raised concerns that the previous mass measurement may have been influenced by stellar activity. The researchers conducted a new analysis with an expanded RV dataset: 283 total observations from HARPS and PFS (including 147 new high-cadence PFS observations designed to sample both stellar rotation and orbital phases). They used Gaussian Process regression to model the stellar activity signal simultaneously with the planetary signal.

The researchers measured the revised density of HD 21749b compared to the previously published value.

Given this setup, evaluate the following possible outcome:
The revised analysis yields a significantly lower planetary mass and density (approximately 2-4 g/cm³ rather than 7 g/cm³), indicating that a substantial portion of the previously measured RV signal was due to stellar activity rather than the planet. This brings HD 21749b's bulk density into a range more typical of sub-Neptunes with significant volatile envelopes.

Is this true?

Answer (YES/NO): NO